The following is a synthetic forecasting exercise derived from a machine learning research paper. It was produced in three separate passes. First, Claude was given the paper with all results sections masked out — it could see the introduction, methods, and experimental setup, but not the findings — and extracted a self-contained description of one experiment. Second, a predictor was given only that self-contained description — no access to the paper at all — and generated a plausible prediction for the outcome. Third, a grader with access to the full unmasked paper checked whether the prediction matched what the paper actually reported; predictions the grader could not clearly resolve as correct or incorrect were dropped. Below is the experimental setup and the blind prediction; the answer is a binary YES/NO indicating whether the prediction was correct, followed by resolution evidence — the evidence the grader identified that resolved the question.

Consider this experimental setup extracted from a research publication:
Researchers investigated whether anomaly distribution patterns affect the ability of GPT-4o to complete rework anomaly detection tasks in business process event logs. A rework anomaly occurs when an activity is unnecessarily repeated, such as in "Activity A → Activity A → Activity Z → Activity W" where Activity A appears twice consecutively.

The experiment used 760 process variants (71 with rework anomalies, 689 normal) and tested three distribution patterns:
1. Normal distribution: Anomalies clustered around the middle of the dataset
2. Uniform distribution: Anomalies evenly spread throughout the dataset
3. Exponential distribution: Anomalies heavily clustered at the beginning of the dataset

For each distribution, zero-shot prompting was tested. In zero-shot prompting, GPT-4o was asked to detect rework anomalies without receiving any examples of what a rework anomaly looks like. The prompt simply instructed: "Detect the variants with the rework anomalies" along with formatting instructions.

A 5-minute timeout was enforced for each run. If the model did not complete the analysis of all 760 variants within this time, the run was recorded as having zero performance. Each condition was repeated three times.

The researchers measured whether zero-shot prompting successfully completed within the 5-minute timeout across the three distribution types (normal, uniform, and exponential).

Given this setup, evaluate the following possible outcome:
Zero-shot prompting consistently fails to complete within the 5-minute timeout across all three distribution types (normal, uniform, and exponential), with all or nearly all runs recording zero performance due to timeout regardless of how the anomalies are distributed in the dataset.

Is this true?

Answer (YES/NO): NO